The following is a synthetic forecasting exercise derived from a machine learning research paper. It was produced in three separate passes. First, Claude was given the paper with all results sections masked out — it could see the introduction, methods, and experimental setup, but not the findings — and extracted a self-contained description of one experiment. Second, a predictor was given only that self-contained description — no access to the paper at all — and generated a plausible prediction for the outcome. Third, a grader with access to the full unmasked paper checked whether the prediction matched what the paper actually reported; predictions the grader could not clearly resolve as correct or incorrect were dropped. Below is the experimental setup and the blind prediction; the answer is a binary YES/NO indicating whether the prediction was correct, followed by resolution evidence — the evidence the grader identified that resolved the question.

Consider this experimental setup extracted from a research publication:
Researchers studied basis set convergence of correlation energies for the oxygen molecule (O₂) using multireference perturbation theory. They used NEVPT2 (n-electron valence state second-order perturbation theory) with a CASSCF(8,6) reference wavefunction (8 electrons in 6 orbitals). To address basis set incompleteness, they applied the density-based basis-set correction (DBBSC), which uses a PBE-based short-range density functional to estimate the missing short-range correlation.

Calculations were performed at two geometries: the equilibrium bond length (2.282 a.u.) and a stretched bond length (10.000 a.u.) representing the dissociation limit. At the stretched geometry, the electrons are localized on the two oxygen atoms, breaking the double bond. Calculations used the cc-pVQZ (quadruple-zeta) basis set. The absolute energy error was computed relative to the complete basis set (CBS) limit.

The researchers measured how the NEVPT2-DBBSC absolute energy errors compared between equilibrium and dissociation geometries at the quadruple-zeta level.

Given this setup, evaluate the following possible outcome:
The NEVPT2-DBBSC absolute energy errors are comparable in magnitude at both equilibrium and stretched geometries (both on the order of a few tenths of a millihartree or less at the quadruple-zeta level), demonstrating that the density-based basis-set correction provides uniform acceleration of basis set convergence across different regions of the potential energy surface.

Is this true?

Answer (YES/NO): NO